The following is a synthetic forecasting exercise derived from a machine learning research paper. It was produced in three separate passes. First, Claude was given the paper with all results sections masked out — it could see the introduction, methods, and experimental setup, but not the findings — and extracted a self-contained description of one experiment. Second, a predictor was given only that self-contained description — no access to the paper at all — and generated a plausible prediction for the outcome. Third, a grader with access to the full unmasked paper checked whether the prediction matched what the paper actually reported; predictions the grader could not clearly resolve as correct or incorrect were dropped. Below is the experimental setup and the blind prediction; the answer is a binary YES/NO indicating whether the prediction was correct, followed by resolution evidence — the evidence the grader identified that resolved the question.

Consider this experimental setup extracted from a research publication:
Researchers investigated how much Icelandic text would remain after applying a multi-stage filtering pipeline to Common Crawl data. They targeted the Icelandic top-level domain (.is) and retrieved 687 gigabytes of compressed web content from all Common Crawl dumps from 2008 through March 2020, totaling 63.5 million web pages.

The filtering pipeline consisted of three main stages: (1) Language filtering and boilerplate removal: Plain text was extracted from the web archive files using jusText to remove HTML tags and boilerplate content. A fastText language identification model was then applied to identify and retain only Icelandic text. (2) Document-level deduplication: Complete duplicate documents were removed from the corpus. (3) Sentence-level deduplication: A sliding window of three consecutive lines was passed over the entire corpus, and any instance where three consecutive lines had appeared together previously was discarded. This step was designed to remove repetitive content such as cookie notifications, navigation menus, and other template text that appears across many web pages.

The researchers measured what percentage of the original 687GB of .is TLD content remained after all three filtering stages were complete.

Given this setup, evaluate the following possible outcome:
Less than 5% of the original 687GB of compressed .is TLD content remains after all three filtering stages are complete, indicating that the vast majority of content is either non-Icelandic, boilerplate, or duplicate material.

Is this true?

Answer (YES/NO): YES